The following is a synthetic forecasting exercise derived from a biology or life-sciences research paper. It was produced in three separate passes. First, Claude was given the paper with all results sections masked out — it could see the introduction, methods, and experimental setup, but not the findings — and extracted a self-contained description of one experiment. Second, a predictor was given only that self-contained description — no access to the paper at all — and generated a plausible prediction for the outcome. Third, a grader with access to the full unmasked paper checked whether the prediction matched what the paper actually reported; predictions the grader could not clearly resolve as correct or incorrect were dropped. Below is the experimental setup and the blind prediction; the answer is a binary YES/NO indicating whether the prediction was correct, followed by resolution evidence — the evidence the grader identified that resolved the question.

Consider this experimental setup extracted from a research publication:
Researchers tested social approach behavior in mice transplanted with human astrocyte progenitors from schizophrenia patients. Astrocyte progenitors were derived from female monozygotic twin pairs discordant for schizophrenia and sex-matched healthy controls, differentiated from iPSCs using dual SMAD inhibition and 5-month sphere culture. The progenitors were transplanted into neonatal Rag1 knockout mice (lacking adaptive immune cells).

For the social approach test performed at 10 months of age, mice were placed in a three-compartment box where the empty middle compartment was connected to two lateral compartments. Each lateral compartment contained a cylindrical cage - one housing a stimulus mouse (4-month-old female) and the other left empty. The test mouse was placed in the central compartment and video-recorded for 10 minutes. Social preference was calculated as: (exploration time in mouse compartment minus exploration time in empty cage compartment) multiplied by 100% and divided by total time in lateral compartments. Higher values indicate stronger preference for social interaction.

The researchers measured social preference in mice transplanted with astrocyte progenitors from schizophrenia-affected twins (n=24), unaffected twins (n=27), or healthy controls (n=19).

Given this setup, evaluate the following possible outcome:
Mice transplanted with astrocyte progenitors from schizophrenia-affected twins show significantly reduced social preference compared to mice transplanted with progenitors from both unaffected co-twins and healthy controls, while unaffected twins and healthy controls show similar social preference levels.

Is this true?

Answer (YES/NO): NO